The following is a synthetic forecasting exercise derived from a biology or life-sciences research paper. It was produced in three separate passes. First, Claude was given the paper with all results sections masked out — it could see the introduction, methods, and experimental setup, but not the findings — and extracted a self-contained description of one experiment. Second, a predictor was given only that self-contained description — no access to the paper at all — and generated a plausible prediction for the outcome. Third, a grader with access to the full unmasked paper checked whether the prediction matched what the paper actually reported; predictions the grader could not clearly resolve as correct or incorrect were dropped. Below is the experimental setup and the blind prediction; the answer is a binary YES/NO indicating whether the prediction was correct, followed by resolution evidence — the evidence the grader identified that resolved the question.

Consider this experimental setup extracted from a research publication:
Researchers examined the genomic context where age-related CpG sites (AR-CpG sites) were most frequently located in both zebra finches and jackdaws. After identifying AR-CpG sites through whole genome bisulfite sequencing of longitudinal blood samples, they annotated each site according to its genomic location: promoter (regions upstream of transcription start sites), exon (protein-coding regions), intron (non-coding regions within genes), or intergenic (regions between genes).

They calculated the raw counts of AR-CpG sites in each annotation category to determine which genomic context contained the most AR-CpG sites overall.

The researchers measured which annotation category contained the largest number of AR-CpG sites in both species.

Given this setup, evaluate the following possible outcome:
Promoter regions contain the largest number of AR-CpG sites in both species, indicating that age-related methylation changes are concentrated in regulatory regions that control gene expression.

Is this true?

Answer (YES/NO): NO